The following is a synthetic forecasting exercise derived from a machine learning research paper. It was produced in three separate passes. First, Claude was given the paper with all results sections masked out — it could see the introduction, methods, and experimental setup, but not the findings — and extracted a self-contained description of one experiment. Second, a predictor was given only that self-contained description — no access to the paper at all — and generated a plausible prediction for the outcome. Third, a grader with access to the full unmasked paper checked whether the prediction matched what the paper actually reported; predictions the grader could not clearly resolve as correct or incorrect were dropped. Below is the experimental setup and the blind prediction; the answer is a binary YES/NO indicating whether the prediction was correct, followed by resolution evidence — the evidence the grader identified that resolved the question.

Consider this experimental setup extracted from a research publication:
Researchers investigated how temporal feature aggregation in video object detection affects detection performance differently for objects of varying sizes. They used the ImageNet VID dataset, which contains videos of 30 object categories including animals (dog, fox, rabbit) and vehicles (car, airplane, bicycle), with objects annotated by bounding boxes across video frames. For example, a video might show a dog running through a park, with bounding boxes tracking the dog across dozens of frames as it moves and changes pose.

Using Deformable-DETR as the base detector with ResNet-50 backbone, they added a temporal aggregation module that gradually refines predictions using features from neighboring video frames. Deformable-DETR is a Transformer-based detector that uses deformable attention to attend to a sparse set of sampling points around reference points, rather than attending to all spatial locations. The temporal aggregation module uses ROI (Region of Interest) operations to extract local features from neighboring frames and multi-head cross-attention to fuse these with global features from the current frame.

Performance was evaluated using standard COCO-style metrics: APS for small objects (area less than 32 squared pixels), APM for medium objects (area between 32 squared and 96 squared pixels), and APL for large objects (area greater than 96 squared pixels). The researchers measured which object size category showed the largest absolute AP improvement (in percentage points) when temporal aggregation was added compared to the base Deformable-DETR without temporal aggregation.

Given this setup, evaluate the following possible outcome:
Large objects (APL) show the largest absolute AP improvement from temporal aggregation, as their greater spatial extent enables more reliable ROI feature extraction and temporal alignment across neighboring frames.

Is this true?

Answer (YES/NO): NO